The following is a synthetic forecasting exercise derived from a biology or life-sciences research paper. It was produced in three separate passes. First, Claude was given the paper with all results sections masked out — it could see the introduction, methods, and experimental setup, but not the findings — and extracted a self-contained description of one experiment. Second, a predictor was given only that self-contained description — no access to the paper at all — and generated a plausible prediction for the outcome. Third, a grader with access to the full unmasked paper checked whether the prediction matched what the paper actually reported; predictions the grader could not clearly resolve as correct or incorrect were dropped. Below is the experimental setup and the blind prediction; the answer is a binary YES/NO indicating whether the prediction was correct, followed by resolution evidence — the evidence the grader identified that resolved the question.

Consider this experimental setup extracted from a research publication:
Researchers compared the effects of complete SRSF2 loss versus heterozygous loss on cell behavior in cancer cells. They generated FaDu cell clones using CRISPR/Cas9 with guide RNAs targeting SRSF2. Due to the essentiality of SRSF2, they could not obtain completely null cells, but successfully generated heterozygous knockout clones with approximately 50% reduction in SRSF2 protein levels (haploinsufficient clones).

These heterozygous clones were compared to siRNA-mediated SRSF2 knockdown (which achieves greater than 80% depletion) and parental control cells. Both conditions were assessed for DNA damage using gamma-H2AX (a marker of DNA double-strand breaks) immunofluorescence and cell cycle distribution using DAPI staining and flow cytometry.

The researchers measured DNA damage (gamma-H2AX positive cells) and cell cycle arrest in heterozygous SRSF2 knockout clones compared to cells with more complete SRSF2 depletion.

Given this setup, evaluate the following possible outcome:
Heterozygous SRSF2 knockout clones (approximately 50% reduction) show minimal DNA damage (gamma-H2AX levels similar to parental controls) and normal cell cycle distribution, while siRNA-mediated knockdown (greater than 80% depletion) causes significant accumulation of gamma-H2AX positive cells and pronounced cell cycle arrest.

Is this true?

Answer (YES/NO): NO